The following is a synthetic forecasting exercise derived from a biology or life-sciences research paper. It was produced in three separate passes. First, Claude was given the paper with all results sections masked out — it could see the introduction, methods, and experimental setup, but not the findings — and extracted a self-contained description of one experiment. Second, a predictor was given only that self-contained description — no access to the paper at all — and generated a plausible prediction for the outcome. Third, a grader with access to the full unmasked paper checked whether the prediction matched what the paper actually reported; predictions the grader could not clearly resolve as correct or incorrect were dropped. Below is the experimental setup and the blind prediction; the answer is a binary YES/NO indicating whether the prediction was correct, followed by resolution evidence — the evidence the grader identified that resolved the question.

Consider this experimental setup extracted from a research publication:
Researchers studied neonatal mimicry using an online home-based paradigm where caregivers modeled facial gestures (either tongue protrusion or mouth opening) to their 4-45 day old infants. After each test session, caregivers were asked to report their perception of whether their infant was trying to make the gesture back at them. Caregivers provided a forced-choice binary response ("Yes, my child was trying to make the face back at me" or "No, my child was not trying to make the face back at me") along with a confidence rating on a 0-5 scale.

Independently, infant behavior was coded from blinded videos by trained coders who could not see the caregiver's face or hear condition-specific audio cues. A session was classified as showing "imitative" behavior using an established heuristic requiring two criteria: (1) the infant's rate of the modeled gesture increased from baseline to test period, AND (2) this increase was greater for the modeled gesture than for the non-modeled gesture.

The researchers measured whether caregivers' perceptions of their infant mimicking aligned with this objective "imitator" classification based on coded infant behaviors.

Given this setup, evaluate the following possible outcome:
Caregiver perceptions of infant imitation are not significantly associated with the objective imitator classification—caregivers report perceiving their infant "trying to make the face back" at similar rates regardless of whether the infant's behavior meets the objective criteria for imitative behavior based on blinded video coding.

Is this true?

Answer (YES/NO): YES